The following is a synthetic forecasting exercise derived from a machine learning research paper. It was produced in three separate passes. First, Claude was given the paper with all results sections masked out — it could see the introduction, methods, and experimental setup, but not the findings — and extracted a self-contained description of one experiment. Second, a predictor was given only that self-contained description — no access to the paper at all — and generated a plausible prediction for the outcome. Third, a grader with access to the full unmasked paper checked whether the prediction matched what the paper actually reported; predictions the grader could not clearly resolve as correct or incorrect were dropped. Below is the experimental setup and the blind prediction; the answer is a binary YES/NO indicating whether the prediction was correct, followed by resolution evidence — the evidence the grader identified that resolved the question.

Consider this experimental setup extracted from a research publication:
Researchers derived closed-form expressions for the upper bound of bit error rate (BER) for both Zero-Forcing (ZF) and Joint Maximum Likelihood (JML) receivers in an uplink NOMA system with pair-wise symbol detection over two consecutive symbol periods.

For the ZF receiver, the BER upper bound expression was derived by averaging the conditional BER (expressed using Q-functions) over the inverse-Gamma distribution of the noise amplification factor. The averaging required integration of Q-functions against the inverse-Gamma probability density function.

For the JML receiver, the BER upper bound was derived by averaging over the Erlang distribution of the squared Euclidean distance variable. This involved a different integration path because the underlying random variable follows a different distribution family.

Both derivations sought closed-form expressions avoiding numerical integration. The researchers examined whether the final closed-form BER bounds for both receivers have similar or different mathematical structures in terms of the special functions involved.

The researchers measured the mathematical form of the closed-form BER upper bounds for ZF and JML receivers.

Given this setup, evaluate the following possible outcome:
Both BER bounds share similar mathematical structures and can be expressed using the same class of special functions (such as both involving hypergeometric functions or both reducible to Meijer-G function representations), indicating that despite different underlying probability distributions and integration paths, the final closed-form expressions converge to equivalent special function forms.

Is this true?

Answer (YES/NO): YES